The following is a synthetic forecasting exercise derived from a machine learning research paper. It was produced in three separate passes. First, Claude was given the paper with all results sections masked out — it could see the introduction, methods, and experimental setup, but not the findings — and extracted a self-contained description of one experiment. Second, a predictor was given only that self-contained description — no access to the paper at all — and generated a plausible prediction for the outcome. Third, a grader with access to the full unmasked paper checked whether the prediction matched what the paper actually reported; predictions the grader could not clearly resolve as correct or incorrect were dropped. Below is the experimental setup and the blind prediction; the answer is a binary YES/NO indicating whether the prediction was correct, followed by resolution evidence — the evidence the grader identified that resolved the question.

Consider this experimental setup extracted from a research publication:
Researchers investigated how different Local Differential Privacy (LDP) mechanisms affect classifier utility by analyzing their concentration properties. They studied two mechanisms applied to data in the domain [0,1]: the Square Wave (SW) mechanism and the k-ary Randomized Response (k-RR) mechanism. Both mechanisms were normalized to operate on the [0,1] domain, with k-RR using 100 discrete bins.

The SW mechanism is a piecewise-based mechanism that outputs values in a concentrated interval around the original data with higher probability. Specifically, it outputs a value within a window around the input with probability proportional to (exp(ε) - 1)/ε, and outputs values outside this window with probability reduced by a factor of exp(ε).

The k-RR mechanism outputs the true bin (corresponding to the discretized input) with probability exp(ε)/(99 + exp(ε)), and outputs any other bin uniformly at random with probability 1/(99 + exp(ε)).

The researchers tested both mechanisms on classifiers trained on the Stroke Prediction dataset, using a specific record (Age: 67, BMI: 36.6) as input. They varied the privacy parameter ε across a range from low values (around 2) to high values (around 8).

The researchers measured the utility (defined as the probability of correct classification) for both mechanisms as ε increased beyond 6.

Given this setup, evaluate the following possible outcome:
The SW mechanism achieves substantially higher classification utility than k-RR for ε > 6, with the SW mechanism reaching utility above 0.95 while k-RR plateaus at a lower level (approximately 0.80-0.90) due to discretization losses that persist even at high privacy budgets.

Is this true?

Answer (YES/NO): NO